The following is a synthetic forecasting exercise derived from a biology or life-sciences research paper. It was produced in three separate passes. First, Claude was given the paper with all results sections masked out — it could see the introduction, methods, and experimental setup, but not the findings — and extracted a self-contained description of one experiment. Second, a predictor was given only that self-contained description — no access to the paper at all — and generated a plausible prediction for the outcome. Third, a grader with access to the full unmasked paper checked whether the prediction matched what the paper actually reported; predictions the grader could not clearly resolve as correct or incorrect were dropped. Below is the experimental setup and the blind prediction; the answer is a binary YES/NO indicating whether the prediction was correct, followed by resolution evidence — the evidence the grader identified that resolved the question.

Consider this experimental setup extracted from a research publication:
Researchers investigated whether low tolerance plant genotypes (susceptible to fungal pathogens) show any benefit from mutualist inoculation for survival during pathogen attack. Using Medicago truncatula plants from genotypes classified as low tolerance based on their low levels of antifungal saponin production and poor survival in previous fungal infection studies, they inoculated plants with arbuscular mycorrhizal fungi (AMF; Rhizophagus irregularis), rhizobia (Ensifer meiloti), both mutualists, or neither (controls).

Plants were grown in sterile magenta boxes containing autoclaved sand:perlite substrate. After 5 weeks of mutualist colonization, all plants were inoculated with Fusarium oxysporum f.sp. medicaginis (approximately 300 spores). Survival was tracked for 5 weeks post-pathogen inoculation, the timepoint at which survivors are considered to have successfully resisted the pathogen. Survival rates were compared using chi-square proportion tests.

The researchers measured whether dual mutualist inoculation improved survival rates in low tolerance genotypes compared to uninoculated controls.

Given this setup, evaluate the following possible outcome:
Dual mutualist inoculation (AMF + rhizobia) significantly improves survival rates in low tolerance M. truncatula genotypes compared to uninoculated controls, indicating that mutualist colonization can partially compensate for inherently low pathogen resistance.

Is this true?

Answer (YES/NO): NO